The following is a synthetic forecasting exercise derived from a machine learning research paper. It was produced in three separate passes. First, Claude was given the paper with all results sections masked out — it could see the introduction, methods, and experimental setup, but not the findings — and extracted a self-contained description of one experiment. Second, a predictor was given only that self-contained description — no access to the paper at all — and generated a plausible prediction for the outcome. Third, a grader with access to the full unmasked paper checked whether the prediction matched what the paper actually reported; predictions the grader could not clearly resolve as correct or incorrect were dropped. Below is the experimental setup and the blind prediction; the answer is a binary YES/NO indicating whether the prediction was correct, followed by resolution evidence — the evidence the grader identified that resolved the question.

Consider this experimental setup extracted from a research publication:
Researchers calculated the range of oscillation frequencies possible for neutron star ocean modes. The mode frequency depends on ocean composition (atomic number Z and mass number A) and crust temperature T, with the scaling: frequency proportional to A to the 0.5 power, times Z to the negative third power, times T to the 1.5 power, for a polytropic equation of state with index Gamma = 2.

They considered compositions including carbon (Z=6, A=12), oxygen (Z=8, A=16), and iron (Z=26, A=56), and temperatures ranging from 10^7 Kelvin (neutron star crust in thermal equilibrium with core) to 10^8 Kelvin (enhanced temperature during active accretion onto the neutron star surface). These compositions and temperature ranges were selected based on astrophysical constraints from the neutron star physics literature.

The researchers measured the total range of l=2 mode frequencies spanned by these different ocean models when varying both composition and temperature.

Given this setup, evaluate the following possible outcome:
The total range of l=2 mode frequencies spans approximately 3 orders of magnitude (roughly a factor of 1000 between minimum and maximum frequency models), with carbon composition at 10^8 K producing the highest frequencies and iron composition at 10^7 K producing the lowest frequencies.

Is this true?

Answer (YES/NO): YES